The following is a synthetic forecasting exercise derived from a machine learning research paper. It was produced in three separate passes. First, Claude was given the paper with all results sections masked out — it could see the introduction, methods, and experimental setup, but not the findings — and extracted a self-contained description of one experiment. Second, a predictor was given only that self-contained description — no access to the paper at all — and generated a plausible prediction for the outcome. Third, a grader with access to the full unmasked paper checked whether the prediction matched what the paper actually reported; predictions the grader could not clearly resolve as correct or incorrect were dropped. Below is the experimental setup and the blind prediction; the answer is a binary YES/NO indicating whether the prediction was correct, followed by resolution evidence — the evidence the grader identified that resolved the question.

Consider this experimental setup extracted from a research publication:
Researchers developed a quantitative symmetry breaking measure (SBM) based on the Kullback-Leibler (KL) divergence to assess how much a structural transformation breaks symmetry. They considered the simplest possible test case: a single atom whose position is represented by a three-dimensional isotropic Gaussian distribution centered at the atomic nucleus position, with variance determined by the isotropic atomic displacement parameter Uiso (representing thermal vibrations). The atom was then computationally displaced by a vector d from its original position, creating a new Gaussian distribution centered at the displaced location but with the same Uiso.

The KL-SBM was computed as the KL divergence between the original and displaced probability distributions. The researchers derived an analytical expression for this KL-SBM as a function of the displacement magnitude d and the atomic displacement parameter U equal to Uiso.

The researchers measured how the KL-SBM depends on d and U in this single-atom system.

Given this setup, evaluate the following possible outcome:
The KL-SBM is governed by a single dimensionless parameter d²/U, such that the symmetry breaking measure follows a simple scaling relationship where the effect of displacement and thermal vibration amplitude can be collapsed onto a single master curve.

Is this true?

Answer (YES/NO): YES